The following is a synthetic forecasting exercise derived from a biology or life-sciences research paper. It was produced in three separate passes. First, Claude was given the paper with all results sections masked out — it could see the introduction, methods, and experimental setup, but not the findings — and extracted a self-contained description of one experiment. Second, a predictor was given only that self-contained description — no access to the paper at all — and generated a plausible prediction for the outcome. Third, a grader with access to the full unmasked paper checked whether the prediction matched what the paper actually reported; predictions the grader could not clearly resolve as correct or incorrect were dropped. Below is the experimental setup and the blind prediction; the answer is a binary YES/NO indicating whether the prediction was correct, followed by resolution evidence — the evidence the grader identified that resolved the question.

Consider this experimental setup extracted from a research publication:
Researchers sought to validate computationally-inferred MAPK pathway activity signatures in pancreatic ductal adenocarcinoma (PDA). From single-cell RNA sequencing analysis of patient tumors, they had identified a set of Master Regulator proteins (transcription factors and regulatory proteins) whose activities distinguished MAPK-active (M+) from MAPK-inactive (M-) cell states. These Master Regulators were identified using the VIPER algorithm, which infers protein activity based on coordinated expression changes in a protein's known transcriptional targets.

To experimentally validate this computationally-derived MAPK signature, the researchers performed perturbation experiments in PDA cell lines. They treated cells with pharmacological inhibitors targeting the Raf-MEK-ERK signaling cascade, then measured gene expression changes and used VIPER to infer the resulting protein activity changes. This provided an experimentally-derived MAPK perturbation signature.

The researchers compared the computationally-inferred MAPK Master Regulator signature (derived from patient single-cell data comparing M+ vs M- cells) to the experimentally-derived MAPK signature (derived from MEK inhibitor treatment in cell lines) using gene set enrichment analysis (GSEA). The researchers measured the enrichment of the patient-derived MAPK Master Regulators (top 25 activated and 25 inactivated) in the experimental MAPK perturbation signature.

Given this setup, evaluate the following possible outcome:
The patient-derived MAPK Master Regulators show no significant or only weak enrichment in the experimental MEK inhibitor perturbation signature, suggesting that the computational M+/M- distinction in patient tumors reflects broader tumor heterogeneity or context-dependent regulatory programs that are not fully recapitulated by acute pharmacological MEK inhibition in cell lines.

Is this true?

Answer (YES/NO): NO